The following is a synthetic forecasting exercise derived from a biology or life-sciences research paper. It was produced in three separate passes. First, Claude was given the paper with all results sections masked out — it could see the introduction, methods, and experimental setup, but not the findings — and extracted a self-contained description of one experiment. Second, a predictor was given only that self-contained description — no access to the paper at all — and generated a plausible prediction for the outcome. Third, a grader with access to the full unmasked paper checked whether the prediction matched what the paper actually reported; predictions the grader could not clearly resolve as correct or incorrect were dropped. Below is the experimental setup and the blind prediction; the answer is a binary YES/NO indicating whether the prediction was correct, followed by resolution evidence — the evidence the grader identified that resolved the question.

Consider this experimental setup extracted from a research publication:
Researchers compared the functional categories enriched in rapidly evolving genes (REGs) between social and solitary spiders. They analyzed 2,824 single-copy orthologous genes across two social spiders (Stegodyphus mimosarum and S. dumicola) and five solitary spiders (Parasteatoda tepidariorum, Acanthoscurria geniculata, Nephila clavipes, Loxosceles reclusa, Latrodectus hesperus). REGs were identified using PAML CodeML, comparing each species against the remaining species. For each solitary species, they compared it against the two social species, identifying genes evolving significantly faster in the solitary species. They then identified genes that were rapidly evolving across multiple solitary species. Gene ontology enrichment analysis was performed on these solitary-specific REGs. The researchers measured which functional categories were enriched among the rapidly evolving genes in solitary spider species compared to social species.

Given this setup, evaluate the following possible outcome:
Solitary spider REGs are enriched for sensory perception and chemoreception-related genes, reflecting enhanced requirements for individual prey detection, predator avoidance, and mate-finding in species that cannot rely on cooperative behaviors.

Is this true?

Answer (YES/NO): NO